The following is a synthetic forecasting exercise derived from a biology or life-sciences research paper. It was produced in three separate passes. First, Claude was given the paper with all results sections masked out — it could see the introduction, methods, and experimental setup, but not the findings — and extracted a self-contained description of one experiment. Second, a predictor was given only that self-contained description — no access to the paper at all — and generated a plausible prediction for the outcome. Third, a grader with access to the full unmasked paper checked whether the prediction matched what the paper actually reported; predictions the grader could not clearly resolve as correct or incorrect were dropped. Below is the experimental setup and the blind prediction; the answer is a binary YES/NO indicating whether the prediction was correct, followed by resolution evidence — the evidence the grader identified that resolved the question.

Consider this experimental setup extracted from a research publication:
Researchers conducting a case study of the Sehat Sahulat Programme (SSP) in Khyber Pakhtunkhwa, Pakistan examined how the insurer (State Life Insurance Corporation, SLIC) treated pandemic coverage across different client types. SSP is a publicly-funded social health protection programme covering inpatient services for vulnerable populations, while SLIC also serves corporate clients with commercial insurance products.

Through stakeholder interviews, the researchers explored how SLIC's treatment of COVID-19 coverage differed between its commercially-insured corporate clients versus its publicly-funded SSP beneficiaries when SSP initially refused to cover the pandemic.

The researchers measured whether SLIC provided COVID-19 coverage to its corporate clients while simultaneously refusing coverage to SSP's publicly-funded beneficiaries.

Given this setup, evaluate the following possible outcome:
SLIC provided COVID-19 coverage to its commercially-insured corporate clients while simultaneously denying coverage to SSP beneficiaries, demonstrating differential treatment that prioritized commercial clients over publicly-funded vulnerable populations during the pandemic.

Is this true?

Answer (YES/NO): YES